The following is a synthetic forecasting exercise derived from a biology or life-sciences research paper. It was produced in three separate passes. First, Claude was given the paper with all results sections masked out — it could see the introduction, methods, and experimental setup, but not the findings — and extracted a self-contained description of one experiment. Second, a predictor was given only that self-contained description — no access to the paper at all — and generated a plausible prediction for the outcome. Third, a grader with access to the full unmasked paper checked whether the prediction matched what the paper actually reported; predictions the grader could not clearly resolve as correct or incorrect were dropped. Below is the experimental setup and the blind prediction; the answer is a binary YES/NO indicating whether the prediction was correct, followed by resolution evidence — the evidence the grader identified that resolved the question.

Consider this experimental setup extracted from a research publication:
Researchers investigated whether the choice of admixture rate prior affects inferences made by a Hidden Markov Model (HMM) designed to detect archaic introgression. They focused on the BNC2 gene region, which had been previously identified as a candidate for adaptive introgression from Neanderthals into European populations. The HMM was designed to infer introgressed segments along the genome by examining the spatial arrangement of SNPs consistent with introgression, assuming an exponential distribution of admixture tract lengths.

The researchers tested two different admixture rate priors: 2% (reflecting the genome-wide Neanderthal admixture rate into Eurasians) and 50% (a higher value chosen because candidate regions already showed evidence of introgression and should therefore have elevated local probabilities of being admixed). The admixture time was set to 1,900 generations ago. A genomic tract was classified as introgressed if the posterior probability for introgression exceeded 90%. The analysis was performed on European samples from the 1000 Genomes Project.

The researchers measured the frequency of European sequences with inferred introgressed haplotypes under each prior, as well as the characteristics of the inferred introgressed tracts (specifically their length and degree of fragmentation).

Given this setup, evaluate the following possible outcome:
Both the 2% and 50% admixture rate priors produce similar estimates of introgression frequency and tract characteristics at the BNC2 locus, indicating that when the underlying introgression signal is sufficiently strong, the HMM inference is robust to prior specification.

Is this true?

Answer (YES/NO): NO